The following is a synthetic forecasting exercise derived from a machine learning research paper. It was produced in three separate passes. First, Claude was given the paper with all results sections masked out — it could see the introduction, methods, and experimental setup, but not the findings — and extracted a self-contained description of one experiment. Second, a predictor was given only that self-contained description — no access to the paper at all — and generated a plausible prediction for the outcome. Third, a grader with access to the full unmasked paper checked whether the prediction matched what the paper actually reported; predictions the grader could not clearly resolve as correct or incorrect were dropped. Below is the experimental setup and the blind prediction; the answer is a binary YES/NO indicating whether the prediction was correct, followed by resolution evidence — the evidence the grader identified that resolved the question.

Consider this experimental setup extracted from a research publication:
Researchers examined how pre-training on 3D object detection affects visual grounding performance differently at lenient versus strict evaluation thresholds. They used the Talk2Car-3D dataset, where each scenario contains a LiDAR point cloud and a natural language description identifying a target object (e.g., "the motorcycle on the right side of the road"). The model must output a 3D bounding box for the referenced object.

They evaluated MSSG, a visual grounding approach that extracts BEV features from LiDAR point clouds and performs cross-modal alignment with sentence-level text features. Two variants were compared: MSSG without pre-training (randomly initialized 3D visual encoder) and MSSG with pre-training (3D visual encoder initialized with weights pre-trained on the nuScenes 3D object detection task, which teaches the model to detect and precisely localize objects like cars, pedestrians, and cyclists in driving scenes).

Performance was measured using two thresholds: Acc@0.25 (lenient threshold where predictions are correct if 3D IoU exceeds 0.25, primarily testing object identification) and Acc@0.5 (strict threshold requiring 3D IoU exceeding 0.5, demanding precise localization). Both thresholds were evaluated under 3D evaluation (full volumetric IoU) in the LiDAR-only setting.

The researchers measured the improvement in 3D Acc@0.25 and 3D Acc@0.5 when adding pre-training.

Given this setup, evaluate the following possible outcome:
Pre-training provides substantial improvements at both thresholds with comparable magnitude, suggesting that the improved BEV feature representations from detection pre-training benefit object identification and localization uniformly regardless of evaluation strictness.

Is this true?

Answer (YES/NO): NO